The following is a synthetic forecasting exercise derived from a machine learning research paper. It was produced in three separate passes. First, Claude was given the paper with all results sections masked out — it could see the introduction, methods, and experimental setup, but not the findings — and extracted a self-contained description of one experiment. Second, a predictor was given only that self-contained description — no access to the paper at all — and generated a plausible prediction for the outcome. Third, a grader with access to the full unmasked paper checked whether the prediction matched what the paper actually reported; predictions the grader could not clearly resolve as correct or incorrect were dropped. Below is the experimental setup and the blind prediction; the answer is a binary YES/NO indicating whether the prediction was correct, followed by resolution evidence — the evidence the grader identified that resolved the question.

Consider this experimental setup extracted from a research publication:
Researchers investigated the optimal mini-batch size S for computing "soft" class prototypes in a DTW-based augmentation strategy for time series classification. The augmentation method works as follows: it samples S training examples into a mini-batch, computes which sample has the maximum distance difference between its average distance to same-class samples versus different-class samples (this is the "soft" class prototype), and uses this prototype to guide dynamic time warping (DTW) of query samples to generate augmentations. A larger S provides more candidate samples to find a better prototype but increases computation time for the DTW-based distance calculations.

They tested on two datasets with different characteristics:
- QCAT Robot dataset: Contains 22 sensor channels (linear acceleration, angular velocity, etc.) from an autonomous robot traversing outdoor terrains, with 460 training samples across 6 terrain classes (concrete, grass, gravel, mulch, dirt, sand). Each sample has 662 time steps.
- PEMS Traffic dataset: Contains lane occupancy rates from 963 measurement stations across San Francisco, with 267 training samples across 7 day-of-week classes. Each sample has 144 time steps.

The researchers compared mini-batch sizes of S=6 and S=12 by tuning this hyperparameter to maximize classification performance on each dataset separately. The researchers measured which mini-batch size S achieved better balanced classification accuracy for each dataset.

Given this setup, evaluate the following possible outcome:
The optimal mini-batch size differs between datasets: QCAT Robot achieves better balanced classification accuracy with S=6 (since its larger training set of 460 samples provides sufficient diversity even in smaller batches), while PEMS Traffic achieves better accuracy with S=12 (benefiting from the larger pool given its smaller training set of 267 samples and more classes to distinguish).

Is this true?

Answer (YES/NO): NO